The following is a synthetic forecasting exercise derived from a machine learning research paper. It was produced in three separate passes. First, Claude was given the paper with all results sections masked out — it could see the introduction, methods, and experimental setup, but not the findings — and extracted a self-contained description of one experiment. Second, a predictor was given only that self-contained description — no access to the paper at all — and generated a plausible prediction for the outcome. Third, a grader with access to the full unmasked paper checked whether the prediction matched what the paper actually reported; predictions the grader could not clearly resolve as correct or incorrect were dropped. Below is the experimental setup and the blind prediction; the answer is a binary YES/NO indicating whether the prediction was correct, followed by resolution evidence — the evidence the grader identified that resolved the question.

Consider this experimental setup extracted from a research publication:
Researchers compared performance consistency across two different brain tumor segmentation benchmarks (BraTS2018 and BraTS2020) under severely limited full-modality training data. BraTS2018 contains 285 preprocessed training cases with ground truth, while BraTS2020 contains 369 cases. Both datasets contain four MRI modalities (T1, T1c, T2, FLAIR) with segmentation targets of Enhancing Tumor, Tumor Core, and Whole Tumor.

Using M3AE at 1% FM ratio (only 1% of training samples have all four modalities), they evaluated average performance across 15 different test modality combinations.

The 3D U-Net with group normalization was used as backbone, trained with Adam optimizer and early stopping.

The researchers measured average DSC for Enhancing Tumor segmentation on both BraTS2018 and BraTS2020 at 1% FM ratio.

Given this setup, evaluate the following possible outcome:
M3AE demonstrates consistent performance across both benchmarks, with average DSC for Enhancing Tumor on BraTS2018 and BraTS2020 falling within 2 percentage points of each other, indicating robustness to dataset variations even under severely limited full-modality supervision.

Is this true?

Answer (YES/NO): NO